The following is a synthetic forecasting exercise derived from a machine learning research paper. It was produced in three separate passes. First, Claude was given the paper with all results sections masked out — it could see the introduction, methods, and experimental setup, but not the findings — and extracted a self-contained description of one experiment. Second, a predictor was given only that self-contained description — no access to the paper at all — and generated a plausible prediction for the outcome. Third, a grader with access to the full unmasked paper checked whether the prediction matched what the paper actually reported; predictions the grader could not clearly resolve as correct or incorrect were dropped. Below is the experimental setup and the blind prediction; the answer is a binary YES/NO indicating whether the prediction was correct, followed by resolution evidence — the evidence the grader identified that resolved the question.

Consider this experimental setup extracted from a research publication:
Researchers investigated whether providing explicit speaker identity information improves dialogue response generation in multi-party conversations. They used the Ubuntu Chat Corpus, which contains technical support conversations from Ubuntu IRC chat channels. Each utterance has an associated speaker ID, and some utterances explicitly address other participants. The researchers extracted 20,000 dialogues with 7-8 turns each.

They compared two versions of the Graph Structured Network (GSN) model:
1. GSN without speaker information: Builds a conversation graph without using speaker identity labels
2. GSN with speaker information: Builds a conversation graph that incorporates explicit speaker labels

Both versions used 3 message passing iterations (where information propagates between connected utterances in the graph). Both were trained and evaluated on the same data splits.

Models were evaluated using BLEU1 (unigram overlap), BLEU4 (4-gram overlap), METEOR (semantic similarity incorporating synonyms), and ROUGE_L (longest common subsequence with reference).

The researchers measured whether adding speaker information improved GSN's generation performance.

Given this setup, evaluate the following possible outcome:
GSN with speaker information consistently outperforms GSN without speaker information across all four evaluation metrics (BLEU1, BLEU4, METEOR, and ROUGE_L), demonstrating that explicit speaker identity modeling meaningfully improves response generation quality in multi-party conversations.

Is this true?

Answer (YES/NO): YES